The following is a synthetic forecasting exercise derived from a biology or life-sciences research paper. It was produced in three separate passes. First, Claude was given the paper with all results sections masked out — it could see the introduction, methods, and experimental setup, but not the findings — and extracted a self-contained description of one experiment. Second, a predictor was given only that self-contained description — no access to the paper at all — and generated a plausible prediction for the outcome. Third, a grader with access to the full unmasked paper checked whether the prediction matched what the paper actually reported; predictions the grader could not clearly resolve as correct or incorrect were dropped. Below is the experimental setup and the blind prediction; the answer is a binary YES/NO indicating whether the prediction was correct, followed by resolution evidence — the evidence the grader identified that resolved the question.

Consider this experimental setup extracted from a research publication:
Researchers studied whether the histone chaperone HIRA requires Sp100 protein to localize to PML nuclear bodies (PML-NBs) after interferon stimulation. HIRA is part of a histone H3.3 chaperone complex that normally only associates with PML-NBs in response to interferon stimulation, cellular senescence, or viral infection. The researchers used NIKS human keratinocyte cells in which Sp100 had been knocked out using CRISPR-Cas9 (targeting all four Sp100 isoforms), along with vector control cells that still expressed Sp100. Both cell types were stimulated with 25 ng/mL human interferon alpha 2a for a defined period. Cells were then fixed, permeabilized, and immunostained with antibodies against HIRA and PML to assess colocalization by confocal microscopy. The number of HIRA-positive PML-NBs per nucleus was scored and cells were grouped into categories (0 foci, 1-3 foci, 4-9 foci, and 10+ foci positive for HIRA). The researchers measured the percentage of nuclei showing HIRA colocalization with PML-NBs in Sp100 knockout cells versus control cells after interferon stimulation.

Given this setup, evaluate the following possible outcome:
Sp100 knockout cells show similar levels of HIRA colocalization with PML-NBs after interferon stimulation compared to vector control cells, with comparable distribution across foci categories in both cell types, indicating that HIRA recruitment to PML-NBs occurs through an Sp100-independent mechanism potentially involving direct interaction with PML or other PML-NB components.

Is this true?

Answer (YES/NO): NO